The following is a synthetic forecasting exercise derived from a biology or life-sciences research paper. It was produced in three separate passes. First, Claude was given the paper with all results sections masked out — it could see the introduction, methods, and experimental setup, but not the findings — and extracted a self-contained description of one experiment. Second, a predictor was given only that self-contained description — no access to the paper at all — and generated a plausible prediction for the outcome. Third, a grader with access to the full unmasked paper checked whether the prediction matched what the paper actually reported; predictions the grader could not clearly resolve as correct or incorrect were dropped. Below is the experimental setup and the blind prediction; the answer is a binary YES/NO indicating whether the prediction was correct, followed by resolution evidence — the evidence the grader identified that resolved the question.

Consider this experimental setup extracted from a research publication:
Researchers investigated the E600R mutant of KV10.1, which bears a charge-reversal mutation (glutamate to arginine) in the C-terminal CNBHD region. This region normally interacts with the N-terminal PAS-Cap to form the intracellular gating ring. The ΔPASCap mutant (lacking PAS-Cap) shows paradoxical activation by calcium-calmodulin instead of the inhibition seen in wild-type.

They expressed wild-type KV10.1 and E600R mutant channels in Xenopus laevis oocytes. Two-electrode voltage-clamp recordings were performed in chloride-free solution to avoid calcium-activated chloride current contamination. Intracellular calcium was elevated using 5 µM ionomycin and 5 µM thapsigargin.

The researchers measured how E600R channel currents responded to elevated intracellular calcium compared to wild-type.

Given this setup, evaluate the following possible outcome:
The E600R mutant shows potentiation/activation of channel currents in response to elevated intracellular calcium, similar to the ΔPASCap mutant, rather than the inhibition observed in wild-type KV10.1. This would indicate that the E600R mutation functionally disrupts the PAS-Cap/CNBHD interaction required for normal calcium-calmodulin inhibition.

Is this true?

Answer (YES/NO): YES